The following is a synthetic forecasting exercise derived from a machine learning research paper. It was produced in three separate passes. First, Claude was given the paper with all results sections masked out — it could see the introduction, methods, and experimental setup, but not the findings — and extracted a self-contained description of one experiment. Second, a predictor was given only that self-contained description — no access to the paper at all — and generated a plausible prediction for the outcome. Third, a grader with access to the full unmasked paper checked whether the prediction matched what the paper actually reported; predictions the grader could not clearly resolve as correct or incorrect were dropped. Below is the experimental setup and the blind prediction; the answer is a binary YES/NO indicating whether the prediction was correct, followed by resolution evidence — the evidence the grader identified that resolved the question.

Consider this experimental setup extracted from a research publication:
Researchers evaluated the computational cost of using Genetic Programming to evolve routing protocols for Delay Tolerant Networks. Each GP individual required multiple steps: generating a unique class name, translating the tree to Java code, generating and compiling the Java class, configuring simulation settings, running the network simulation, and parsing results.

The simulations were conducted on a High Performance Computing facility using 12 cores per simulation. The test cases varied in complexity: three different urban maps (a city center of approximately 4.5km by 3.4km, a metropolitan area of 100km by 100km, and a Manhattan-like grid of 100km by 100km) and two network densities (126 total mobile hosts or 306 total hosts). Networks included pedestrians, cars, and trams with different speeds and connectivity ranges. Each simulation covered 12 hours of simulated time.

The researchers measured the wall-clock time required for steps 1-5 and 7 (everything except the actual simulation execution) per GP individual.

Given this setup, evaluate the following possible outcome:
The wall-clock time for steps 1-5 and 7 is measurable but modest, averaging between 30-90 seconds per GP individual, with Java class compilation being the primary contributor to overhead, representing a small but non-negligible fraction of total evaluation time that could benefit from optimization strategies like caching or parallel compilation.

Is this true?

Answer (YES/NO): NO